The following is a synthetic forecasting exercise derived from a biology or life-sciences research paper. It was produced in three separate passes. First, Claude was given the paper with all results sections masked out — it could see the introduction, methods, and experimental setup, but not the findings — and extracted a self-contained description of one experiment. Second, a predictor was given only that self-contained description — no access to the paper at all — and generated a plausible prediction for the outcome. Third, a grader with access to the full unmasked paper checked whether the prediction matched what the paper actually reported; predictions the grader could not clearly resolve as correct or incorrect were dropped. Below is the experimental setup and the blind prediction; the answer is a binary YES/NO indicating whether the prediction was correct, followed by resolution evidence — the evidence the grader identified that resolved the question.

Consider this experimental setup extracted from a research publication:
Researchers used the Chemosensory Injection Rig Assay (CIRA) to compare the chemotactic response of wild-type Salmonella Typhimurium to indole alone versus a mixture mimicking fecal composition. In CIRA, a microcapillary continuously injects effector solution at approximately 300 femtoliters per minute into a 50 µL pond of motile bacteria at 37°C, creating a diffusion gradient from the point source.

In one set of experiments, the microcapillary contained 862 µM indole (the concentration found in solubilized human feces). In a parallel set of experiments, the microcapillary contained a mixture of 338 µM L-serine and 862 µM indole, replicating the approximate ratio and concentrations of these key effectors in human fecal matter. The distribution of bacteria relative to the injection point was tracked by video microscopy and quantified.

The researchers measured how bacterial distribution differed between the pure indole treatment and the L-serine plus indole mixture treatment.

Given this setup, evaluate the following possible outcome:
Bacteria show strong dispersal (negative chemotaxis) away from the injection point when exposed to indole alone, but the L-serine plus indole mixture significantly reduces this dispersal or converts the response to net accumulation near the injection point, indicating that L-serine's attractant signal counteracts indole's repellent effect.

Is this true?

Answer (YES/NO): YES